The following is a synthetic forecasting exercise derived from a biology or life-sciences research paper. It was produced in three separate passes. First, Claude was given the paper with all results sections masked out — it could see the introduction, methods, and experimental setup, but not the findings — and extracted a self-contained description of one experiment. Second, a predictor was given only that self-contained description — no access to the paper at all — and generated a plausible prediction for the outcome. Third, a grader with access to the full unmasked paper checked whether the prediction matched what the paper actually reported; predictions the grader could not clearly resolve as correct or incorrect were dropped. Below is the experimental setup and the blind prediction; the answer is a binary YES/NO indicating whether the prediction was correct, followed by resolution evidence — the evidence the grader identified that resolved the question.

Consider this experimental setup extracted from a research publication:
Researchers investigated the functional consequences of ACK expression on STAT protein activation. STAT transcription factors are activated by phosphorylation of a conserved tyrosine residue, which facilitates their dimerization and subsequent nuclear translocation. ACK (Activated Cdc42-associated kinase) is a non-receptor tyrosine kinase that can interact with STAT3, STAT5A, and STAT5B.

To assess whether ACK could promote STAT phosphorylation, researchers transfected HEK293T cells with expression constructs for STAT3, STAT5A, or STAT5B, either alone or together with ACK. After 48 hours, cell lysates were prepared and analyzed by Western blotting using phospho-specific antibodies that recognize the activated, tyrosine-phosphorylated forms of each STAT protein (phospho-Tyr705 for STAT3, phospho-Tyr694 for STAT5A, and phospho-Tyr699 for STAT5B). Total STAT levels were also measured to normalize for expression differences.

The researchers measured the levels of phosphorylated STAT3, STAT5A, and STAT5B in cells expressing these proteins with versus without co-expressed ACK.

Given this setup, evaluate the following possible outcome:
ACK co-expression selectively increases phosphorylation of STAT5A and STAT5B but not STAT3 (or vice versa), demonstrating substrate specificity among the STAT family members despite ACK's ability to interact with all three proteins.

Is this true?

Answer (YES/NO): NO